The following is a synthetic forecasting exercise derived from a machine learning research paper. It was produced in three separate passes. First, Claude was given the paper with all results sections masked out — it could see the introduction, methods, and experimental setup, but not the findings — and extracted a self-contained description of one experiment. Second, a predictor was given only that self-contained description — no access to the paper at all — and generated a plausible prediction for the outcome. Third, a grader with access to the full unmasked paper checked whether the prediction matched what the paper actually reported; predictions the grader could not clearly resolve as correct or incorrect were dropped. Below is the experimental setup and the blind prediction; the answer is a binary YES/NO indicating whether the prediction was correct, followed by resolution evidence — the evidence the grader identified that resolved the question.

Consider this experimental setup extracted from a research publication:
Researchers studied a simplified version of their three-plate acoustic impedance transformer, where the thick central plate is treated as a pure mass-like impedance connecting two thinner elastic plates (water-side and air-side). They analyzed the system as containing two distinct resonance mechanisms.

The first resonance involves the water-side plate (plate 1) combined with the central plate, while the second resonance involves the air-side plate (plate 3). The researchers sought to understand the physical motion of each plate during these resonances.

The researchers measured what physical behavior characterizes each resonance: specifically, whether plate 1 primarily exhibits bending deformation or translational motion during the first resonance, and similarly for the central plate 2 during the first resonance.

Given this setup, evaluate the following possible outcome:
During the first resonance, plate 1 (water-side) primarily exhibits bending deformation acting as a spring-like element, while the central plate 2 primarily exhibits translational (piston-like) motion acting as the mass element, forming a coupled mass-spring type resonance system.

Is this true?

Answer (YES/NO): YES